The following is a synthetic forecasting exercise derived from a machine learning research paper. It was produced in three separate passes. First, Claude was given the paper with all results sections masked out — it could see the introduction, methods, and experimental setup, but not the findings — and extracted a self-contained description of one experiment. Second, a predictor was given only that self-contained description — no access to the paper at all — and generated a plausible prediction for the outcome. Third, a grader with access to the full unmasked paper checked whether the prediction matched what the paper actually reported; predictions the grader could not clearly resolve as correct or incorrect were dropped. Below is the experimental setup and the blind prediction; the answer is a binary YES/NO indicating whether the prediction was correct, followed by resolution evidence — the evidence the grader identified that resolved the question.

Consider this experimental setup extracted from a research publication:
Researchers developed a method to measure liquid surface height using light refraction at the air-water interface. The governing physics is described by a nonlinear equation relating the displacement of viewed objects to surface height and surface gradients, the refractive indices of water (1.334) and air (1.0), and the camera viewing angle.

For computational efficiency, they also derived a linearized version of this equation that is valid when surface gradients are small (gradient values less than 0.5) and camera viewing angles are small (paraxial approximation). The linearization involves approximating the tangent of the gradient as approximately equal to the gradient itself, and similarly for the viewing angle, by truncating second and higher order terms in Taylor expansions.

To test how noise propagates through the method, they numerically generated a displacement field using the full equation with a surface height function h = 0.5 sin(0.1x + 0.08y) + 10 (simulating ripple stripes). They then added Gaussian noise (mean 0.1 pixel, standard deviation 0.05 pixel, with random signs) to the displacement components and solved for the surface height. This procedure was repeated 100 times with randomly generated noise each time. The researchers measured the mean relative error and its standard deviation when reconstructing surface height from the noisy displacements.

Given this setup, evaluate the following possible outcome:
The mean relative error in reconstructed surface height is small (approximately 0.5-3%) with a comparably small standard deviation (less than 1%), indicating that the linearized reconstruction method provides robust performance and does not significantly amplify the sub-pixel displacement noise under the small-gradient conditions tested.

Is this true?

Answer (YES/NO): NO